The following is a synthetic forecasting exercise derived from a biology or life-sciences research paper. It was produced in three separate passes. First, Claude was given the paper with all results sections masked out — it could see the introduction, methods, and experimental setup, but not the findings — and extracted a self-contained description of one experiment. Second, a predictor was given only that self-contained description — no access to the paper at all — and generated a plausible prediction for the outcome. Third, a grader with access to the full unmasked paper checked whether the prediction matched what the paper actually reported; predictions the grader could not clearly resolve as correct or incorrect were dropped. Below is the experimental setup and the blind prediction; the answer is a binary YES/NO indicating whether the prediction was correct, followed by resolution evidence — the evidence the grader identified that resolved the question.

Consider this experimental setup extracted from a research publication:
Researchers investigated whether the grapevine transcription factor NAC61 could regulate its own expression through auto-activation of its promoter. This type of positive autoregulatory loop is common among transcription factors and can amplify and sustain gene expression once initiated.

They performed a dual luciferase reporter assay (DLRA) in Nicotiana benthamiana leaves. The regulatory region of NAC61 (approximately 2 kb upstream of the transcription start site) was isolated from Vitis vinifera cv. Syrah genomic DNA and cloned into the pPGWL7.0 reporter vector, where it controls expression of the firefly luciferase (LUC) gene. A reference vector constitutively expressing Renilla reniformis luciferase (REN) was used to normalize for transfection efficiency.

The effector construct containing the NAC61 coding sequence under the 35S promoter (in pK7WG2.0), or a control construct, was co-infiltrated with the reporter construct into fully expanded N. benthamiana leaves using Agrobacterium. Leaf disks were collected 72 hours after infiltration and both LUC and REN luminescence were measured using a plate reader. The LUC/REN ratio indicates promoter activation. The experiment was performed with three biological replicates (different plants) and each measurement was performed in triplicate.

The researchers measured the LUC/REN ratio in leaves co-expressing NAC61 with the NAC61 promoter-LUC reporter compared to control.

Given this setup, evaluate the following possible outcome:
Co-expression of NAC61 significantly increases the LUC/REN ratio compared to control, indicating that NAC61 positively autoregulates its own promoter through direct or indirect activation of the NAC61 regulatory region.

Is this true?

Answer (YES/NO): YES